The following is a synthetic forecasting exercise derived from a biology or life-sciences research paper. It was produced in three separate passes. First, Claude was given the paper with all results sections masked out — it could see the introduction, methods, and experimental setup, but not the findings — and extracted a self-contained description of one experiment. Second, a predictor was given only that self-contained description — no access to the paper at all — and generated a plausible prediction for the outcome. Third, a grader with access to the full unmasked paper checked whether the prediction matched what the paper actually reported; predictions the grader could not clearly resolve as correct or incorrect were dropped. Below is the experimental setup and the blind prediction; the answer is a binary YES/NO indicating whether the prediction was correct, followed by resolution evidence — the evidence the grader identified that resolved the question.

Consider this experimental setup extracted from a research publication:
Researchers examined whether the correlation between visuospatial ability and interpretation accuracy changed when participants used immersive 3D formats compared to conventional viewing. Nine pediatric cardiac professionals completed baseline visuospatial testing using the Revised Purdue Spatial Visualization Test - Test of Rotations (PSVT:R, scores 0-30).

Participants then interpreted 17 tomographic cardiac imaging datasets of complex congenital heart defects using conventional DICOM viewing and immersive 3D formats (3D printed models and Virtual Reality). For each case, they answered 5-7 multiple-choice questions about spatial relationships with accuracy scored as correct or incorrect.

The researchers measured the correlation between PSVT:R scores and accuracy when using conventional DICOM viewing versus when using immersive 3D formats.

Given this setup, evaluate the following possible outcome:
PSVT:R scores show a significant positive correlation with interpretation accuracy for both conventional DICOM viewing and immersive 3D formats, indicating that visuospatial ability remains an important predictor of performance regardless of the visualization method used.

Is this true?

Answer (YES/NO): NO